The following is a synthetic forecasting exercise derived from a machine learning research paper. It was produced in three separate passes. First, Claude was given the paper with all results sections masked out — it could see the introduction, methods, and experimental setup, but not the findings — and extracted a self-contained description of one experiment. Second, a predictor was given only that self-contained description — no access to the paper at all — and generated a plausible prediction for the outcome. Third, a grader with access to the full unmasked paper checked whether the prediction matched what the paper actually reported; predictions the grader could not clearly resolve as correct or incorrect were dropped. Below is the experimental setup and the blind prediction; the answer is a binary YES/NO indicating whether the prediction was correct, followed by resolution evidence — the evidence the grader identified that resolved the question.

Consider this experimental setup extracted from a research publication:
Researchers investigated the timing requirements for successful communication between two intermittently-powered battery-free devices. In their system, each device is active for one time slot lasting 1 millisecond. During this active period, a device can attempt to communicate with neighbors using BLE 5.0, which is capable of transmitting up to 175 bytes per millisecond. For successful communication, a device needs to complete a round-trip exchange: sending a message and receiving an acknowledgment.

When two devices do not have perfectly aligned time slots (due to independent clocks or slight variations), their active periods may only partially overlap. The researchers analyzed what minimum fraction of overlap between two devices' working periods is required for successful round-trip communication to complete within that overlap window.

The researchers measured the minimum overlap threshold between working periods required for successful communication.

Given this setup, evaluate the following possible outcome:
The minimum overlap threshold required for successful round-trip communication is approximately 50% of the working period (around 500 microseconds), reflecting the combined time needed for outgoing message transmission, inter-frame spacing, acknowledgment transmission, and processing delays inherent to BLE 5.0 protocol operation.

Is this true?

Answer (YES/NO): YES